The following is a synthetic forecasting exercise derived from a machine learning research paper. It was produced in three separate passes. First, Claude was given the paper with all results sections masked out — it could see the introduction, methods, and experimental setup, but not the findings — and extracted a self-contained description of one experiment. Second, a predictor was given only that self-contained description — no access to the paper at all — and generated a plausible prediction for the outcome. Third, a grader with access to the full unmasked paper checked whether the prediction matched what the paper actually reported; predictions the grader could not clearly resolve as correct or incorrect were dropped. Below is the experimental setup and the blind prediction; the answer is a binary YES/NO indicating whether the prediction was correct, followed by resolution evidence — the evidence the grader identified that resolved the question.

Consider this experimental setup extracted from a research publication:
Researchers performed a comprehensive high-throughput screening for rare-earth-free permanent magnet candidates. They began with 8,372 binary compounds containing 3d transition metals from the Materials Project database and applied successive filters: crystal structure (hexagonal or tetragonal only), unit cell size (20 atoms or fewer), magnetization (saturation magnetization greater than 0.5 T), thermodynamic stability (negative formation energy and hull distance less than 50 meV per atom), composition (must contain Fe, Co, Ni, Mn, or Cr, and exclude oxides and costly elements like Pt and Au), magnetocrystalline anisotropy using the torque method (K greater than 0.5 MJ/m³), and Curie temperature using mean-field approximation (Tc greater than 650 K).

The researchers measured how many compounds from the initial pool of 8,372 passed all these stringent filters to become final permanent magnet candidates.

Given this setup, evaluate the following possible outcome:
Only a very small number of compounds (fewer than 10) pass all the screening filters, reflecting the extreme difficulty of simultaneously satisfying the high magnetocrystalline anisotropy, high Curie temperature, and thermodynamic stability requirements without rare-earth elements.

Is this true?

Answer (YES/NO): NO